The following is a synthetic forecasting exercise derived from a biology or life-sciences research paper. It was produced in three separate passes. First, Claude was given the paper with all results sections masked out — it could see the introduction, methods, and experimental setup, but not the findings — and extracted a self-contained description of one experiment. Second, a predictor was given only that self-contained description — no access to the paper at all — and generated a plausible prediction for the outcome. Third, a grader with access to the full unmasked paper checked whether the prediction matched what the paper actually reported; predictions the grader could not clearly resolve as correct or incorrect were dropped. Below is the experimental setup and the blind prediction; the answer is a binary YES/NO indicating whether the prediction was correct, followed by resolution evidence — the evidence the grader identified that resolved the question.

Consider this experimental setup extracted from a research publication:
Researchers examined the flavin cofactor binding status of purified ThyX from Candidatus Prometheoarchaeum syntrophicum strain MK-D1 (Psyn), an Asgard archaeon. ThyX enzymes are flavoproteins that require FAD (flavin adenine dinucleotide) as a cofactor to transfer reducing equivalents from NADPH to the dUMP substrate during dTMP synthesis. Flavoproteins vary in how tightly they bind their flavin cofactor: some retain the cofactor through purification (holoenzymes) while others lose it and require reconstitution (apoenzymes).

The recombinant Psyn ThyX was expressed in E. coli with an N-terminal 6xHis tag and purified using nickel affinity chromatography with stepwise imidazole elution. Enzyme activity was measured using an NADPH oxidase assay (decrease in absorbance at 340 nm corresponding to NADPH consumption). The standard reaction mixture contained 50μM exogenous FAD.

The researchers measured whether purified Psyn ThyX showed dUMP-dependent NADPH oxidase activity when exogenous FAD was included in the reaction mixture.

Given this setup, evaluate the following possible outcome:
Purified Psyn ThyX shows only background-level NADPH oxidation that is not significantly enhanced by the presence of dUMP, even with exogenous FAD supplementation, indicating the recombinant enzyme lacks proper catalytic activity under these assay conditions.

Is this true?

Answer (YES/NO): NO